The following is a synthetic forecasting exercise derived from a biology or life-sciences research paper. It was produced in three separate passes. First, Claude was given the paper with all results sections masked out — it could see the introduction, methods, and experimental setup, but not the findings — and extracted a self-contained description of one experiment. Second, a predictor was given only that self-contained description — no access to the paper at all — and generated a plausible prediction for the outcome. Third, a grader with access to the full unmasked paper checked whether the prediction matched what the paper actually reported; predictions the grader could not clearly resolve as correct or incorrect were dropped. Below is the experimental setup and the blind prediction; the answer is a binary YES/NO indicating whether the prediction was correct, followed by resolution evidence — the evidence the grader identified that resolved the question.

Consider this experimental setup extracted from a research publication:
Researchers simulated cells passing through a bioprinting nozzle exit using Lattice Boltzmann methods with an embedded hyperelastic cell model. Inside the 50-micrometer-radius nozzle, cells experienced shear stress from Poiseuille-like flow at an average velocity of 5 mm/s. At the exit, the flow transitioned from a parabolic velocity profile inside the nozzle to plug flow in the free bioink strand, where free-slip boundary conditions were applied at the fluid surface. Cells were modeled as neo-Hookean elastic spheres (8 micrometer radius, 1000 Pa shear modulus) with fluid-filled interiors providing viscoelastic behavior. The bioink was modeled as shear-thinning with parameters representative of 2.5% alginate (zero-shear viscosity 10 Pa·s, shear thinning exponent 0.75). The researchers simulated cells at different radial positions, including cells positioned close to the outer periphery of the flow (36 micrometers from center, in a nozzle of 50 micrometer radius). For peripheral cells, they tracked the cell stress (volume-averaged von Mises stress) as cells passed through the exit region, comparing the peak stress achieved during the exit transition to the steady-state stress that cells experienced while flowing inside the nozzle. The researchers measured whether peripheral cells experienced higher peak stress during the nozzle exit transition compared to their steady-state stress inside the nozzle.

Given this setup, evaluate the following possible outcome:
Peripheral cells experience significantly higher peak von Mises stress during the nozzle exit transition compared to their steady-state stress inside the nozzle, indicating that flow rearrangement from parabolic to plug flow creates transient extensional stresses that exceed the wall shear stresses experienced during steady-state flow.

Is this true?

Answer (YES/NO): NO